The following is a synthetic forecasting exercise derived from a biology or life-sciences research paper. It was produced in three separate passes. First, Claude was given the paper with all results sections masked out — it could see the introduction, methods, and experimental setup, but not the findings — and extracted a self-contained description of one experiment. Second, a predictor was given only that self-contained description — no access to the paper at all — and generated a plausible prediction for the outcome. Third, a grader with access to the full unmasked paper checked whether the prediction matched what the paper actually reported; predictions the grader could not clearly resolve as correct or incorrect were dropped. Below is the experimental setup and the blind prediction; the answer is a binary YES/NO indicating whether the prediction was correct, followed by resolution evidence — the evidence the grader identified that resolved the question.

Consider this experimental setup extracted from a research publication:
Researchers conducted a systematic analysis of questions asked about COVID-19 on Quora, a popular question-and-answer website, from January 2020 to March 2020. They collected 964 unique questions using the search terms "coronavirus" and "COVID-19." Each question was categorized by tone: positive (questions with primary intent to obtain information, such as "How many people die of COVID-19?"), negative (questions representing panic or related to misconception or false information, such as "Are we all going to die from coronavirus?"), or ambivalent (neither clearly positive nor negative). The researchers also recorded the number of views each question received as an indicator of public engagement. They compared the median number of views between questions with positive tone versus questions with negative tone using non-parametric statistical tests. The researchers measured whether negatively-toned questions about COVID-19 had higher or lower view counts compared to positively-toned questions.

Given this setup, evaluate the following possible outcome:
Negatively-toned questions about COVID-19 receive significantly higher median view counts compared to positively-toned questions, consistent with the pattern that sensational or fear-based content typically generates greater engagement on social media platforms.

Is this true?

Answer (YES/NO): YES